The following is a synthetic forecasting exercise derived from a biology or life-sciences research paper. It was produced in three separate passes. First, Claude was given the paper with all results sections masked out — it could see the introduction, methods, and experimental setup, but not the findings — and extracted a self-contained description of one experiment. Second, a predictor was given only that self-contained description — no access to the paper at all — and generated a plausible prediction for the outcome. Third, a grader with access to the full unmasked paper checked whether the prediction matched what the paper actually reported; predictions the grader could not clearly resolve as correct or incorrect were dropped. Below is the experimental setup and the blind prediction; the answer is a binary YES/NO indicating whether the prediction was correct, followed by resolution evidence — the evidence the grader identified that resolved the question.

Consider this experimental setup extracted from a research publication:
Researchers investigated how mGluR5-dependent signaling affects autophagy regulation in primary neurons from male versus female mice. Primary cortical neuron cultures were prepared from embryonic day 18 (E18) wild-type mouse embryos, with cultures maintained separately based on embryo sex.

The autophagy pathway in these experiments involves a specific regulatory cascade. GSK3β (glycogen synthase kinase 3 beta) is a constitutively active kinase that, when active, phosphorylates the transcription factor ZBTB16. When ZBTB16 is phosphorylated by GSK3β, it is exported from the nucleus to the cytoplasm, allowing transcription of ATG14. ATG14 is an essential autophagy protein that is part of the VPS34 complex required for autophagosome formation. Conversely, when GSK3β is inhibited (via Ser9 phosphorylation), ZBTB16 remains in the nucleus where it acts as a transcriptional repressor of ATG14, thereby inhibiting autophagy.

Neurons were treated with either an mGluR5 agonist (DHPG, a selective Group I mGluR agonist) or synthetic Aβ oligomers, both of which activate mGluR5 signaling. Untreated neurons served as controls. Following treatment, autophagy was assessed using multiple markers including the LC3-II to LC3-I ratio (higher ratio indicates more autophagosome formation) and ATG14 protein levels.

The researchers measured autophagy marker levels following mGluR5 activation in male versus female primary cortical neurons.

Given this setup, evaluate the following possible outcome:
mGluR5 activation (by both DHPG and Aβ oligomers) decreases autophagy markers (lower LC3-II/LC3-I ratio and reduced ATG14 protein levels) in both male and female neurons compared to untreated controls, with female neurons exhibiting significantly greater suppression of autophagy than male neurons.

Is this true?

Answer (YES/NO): NO